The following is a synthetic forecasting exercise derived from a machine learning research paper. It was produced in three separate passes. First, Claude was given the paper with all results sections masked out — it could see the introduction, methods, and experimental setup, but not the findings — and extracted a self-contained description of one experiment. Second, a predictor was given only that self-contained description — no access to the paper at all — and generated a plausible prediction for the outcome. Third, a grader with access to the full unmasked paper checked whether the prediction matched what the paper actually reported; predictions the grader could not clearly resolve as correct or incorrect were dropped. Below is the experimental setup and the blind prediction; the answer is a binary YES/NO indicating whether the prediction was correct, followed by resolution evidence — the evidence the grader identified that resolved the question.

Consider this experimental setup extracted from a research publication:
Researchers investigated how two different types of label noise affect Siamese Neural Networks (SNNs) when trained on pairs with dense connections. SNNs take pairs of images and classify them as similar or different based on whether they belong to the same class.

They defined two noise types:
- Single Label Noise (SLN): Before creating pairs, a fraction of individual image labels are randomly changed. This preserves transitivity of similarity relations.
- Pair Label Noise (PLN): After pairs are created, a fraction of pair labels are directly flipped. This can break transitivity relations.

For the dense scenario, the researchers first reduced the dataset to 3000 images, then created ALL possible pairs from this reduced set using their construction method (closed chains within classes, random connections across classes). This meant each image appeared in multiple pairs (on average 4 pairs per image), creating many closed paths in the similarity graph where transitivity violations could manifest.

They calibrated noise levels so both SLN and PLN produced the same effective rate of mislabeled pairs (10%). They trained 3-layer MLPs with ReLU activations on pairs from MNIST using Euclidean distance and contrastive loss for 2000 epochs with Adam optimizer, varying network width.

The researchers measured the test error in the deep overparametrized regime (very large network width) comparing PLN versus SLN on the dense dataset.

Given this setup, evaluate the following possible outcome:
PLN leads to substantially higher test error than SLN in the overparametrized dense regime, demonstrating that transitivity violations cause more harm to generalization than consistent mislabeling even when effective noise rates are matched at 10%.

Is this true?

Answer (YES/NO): YES